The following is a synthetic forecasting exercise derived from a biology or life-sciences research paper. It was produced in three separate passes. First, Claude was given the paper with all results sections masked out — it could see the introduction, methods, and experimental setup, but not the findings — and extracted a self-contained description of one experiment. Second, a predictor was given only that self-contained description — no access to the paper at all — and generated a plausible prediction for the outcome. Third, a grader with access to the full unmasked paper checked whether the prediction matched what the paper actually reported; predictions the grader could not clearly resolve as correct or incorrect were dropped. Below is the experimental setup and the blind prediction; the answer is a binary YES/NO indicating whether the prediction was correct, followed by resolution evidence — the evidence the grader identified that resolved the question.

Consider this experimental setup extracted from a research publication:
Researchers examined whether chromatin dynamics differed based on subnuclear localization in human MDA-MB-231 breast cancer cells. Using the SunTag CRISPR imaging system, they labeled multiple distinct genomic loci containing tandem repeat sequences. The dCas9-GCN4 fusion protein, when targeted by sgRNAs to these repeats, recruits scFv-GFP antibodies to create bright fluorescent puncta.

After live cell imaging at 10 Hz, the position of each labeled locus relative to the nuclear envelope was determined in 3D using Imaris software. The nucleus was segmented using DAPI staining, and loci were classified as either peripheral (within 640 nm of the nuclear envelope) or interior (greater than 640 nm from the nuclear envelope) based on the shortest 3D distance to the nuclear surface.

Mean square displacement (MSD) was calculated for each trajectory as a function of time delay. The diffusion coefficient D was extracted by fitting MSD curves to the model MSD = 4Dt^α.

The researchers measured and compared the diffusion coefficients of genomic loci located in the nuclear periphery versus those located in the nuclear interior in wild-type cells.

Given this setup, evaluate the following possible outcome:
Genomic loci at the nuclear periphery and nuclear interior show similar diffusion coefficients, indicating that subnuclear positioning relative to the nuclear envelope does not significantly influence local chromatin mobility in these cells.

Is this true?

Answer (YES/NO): NO